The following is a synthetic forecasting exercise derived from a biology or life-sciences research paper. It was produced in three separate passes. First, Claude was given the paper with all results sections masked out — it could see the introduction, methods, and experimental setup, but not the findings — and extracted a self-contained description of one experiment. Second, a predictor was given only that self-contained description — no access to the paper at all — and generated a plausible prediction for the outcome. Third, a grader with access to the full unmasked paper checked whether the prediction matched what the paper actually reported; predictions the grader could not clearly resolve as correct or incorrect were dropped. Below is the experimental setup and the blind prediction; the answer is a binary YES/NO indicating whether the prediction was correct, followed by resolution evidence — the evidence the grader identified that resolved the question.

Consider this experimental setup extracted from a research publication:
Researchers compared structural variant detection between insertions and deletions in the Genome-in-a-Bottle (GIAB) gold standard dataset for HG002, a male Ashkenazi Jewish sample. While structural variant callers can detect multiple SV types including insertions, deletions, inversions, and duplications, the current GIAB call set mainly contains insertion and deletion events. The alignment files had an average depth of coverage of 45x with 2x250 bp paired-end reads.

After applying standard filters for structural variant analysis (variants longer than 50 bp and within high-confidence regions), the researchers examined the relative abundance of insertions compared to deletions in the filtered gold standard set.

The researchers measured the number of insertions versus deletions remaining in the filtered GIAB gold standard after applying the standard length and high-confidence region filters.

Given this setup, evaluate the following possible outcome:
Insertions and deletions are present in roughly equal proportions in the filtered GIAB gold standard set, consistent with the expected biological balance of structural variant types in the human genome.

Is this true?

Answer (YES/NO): NO